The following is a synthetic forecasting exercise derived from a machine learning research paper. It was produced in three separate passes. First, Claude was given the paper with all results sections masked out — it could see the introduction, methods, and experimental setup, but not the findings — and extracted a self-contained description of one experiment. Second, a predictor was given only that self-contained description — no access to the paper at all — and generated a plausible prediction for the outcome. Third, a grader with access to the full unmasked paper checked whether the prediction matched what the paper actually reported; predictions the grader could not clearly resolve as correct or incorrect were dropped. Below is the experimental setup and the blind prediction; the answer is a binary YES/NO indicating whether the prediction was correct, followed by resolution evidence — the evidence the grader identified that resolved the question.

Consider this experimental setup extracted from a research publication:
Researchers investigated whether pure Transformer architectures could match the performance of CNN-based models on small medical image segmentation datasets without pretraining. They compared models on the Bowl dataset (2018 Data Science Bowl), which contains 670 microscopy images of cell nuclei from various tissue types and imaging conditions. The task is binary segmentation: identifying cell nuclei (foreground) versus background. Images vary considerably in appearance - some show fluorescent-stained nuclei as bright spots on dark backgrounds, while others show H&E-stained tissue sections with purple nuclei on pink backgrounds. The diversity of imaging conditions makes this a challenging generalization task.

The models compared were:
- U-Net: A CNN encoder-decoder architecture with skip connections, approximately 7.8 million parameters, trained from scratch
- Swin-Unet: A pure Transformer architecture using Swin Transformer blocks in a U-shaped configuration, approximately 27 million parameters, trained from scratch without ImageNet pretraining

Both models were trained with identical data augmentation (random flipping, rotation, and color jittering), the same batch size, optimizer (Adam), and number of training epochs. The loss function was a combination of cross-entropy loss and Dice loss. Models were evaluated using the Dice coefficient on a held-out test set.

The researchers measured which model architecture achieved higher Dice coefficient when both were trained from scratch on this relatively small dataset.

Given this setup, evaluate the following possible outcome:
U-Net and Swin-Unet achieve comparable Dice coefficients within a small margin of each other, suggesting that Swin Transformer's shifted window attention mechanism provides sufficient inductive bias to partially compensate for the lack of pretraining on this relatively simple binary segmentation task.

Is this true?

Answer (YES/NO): NO